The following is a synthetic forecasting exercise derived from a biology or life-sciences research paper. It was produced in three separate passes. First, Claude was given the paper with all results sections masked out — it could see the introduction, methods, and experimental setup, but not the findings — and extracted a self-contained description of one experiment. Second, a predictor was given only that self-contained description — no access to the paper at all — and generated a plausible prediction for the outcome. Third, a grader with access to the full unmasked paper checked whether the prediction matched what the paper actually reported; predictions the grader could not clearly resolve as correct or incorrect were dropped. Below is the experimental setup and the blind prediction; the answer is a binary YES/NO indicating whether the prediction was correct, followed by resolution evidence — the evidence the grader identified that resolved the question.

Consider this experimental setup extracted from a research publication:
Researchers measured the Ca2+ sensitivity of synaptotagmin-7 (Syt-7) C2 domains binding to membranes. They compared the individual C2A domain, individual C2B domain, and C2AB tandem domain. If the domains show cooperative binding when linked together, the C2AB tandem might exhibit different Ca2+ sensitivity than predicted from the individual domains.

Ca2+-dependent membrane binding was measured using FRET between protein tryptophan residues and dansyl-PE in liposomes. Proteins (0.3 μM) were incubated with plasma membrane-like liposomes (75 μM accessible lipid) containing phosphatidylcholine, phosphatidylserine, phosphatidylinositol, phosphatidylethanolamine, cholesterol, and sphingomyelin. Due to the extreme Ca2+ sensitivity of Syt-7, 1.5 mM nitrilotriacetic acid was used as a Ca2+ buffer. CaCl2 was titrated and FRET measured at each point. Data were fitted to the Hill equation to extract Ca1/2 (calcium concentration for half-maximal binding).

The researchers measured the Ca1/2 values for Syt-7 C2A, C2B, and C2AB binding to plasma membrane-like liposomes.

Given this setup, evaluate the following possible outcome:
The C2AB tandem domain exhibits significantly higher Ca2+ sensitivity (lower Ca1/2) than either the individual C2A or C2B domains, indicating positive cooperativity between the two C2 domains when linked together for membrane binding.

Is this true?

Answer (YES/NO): NO